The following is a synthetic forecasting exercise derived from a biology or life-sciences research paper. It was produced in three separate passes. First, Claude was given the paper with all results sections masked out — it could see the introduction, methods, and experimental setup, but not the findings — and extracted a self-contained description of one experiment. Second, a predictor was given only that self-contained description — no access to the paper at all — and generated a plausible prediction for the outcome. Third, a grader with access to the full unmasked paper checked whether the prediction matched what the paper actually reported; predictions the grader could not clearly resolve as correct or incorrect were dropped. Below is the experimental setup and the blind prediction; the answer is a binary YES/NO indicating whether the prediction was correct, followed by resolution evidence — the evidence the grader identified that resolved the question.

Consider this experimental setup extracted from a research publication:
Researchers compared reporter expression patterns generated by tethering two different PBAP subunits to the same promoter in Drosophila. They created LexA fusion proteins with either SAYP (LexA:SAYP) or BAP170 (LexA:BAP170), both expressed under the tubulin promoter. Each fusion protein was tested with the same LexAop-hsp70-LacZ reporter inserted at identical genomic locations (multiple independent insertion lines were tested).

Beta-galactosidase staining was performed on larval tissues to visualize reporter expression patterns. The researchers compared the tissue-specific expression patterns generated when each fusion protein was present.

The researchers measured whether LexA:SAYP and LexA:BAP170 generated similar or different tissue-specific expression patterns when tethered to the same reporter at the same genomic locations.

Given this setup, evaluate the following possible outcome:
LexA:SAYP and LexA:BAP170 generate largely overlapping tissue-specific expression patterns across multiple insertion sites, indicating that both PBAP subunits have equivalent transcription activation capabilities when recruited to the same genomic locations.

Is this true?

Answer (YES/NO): YES